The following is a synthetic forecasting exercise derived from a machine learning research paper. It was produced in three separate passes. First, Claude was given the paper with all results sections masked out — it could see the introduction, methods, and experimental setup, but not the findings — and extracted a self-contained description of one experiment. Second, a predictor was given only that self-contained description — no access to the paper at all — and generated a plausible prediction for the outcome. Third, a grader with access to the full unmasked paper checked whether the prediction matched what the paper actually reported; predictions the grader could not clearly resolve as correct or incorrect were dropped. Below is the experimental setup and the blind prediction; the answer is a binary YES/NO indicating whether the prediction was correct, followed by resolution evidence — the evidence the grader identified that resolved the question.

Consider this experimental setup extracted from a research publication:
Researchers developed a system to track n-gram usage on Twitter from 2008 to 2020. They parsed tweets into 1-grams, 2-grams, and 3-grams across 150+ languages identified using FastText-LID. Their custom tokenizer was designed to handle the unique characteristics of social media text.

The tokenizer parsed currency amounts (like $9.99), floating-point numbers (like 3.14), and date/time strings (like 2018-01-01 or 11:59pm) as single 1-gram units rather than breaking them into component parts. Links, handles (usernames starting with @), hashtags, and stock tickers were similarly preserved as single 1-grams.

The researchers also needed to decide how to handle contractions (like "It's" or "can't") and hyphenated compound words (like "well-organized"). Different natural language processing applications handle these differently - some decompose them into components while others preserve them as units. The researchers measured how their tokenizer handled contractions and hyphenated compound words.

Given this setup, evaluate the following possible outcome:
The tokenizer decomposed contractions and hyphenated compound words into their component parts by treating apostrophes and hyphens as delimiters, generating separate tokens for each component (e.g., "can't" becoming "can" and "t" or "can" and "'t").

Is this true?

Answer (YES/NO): NO